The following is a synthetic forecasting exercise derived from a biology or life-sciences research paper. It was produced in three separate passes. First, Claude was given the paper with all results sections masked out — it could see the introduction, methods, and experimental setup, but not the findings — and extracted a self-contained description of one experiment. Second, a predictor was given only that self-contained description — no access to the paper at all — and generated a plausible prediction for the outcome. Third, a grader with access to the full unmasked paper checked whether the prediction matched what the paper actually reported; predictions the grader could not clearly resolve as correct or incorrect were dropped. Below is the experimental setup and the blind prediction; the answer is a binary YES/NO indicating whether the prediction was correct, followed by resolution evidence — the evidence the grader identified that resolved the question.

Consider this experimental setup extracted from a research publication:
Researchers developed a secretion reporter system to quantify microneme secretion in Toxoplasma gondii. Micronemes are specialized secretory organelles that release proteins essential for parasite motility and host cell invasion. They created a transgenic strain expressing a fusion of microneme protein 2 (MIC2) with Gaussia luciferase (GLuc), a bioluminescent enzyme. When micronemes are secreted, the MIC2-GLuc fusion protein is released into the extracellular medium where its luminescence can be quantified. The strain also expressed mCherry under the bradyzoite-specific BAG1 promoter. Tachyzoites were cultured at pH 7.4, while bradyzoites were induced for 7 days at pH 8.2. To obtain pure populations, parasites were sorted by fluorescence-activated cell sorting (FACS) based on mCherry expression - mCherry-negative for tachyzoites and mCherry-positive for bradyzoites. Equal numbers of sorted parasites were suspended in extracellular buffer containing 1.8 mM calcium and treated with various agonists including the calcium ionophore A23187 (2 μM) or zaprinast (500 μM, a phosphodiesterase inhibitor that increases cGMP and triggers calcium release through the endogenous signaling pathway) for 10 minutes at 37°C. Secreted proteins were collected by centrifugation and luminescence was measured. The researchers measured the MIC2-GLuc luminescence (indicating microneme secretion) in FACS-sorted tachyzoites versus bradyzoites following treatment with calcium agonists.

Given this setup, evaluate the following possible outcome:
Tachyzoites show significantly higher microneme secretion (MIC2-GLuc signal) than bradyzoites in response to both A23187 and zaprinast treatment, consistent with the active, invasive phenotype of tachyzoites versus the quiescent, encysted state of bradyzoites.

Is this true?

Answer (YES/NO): YES